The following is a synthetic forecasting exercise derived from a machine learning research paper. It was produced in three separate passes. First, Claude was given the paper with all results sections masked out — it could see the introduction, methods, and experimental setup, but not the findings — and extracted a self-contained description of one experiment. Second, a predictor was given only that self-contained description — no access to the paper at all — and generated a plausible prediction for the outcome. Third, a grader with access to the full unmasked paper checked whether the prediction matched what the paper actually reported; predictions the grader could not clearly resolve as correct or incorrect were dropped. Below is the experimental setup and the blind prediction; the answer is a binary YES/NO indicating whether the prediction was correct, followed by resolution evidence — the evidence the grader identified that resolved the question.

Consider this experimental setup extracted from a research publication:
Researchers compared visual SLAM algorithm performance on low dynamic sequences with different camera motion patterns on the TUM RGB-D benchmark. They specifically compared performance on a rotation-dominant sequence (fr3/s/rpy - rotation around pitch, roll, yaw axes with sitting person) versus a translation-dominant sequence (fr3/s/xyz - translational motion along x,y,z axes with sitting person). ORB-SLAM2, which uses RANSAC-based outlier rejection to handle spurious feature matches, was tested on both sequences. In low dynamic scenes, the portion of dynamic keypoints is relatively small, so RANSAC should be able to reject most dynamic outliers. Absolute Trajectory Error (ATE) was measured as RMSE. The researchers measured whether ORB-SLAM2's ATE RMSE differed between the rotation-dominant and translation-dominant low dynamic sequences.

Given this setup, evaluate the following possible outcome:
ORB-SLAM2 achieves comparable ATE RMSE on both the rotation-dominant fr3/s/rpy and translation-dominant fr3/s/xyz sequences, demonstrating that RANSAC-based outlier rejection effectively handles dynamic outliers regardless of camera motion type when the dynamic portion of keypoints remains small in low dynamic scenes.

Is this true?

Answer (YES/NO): NO